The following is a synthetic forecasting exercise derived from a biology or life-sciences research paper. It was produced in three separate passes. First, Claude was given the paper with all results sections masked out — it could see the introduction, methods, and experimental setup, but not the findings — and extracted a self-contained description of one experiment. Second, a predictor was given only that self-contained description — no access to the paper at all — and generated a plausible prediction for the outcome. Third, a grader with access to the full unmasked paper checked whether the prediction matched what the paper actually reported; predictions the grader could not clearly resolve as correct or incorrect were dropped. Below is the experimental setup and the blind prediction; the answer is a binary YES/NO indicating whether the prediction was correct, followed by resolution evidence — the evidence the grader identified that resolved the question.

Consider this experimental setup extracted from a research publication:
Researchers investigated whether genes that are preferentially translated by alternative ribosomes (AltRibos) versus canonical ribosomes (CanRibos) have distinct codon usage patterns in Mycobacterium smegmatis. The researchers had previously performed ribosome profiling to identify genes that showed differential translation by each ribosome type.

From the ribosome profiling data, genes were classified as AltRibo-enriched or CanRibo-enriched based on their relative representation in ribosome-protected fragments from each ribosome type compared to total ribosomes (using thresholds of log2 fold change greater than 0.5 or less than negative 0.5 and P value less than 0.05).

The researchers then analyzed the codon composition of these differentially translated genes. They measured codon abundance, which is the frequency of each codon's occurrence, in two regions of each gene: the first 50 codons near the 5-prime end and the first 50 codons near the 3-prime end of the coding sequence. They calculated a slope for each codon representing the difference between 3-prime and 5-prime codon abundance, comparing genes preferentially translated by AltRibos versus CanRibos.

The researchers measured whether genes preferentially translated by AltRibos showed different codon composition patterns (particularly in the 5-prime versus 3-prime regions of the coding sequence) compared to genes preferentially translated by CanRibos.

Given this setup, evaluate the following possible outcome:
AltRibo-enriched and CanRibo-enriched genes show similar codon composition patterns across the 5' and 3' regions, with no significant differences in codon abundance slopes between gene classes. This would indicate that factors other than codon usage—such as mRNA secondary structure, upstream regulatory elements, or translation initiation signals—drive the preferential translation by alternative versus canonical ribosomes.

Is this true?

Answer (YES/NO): NO